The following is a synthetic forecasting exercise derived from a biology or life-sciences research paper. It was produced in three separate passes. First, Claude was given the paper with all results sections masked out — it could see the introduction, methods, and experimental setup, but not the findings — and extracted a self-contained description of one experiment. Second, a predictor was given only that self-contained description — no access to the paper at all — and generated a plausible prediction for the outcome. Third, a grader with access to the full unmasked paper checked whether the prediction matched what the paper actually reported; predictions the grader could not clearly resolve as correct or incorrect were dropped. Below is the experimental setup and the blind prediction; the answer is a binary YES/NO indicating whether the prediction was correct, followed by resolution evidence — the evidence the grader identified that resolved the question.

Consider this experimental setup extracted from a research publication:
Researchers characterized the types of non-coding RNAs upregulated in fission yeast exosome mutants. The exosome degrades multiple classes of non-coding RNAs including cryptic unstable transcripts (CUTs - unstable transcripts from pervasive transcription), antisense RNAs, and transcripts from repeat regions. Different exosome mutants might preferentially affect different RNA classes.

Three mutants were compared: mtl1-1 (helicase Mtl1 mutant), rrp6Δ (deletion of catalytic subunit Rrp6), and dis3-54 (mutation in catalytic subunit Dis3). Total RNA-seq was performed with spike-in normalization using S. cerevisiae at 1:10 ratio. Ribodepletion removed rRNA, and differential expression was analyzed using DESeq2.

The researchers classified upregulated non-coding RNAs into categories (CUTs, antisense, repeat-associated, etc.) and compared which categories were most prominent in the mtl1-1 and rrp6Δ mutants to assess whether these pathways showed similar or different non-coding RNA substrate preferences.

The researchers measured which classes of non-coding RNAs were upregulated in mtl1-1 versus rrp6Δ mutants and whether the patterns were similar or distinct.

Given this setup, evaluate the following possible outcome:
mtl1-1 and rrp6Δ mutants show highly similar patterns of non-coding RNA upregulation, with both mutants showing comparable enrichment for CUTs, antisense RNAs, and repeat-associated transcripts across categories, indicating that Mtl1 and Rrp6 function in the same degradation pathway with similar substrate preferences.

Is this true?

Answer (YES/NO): YES